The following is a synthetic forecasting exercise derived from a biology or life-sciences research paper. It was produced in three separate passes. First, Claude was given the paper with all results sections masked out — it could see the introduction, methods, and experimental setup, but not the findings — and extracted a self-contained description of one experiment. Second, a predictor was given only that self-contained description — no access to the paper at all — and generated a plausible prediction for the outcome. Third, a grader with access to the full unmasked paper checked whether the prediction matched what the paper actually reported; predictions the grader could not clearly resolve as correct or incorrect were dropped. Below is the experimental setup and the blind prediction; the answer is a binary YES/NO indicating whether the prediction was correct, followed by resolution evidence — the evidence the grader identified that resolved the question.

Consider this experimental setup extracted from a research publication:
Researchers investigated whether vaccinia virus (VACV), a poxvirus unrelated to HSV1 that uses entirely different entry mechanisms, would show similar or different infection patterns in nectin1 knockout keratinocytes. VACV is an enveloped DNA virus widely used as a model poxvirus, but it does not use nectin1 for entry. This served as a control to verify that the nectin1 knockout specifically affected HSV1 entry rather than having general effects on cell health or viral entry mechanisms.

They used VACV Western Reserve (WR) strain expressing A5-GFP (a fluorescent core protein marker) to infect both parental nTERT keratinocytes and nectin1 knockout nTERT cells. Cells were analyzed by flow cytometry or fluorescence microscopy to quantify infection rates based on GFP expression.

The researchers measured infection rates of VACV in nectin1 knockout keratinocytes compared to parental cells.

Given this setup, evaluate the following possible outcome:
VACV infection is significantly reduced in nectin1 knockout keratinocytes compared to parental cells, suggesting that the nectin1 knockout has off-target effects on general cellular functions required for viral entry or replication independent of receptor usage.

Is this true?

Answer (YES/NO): NO